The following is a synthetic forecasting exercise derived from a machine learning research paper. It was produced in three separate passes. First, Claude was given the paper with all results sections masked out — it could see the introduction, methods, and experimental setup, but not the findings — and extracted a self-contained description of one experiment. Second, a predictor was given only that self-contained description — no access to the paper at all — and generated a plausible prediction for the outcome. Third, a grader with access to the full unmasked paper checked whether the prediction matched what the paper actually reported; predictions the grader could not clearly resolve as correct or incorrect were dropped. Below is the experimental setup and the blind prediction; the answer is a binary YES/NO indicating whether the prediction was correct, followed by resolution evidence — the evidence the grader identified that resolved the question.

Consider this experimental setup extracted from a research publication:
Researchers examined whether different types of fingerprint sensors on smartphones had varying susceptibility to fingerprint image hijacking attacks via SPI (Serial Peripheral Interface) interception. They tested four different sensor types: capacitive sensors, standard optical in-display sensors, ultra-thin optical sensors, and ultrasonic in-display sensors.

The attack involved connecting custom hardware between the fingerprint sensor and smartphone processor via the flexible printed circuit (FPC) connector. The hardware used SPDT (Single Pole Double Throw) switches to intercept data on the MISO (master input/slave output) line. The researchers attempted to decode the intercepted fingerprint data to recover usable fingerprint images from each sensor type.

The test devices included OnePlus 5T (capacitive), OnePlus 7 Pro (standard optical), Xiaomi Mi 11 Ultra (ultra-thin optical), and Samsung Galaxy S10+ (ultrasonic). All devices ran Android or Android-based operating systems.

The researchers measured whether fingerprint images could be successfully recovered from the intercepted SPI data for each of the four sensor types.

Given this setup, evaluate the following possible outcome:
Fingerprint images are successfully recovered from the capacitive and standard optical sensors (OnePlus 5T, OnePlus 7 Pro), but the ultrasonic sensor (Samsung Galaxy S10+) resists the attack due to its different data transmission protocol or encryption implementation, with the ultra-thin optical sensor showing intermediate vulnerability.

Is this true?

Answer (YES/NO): NO